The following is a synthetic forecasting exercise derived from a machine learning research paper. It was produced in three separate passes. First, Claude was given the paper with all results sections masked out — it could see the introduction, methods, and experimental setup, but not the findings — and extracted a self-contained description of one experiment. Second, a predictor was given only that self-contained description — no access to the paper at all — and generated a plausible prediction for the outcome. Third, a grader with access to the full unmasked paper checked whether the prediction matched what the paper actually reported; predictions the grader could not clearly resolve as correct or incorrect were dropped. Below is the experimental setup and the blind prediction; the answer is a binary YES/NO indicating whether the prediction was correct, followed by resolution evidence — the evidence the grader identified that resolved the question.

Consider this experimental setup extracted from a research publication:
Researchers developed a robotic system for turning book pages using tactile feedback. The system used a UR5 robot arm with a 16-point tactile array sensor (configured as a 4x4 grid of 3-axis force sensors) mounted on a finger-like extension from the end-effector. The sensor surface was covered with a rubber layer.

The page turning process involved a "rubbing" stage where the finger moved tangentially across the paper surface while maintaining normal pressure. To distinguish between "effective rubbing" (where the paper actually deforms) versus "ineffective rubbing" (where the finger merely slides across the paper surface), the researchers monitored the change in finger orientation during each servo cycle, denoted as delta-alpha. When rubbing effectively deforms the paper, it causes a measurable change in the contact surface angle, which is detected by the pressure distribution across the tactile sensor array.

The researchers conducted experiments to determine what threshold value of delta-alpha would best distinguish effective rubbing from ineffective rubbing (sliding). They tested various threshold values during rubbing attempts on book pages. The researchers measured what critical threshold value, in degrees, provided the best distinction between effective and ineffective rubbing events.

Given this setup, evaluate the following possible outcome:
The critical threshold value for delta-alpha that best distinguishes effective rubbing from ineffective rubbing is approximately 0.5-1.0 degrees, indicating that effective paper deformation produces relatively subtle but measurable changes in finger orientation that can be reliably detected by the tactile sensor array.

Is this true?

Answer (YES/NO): NO